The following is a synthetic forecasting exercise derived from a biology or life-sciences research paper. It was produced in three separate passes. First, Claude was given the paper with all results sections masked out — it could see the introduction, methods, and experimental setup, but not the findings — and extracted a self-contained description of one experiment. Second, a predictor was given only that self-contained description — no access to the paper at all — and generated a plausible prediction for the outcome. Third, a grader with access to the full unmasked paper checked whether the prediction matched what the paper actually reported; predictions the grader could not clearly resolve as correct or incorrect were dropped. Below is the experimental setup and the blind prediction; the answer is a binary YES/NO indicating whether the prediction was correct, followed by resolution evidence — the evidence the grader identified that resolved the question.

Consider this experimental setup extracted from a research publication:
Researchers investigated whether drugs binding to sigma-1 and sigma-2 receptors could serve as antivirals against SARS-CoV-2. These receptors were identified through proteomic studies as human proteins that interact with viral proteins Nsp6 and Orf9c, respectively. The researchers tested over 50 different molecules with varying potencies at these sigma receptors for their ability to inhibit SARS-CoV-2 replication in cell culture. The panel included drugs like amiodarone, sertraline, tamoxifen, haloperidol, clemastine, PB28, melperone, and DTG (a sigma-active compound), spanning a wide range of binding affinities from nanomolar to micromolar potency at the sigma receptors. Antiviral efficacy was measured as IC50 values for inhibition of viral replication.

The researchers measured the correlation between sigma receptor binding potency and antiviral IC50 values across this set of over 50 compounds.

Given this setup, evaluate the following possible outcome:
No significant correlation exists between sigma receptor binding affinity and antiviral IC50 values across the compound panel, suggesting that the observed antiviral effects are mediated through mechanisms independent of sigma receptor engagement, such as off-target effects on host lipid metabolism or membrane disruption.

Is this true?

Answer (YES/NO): YES